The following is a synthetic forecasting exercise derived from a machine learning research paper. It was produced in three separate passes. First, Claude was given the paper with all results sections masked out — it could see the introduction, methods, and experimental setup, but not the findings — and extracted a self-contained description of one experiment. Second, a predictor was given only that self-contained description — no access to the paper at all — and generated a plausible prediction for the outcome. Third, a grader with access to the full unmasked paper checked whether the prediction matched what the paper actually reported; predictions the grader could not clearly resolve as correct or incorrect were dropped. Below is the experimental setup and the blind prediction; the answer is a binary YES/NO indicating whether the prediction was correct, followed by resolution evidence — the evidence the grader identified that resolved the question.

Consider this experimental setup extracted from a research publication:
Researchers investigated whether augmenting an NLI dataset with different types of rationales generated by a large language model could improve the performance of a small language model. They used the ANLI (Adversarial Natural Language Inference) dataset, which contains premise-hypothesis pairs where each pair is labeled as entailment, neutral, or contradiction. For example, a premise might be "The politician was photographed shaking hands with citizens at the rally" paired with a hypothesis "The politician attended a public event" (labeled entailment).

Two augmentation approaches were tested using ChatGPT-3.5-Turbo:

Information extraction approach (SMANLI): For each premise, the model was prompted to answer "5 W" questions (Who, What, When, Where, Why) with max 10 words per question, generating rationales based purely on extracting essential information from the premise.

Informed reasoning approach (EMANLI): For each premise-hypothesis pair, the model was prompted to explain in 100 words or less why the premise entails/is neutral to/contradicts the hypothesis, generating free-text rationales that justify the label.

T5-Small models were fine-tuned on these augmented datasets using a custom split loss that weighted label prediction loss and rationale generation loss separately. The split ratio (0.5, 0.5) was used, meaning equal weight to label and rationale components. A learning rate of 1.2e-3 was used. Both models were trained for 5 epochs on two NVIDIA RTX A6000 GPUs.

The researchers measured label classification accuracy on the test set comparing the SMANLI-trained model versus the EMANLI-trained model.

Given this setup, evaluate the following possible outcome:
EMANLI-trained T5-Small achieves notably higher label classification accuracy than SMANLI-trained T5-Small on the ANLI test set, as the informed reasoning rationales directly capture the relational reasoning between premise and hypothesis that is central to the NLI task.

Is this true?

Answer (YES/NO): NO